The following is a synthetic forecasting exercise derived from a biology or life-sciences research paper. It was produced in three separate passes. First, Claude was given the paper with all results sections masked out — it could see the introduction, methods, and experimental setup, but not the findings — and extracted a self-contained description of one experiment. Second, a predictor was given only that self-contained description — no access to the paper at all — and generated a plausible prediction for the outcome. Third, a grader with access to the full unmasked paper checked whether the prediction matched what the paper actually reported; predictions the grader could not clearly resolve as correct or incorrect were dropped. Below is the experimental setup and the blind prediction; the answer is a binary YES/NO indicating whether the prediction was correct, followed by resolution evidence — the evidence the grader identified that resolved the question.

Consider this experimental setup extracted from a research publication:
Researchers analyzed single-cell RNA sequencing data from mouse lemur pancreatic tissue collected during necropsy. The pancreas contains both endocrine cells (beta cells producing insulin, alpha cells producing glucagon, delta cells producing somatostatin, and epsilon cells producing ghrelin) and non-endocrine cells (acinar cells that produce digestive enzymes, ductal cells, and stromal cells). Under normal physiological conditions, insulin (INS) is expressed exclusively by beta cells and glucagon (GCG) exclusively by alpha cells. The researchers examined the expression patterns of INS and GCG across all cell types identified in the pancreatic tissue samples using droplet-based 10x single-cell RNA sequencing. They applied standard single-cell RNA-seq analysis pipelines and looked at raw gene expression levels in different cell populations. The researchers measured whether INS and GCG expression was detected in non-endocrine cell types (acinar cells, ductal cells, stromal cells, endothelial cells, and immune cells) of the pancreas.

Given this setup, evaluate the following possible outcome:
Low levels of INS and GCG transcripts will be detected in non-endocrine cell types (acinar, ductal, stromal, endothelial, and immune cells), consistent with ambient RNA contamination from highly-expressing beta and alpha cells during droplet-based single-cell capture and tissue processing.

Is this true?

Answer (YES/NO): NO